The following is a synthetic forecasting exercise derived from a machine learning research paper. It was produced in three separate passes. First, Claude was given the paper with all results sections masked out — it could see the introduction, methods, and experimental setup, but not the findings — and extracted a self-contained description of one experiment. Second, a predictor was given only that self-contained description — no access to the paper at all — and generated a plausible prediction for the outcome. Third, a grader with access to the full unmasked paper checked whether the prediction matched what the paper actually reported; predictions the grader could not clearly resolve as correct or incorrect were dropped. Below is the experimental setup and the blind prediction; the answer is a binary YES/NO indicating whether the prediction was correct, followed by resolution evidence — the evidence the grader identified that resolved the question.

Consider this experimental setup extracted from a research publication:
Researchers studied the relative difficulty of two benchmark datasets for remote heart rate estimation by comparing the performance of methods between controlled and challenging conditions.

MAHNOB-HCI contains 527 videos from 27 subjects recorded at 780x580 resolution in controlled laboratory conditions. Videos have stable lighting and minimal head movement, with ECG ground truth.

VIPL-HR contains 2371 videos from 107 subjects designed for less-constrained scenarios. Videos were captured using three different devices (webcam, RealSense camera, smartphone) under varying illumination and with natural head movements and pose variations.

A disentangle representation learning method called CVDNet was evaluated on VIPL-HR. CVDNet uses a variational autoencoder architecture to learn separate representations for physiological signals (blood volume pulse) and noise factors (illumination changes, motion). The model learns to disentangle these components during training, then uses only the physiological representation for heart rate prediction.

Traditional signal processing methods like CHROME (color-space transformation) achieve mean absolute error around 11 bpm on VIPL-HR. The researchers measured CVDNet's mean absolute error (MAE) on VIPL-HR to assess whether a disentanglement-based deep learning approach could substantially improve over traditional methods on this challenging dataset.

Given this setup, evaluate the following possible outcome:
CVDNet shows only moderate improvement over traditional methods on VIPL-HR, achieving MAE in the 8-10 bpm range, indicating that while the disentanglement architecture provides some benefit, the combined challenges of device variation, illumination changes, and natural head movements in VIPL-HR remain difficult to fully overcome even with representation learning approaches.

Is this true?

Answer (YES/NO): NO